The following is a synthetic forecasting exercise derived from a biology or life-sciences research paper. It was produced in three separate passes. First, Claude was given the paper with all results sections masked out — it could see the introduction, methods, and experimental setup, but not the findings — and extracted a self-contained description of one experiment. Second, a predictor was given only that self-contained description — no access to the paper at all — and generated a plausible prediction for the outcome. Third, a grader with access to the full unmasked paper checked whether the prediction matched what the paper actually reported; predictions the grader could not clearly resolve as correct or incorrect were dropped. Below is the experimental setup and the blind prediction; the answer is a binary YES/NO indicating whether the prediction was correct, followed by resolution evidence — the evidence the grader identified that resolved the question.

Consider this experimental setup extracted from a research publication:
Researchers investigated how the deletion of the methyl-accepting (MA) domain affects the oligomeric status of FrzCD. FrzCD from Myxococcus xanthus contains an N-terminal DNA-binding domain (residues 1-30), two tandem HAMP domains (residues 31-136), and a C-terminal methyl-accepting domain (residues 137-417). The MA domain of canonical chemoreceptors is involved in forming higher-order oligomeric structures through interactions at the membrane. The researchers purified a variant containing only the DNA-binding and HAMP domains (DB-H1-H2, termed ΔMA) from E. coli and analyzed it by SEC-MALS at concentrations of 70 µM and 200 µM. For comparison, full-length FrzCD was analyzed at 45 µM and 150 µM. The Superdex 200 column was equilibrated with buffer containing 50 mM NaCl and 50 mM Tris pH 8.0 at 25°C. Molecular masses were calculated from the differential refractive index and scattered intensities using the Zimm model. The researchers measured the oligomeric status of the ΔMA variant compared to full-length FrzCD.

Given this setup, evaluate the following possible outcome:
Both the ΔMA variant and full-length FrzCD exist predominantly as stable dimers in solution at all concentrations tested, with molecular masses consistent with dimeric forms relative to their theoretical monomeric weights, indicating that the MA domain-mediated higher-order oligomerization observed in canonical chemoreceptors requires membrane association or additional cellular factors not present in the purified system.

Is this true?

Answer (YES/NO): NO